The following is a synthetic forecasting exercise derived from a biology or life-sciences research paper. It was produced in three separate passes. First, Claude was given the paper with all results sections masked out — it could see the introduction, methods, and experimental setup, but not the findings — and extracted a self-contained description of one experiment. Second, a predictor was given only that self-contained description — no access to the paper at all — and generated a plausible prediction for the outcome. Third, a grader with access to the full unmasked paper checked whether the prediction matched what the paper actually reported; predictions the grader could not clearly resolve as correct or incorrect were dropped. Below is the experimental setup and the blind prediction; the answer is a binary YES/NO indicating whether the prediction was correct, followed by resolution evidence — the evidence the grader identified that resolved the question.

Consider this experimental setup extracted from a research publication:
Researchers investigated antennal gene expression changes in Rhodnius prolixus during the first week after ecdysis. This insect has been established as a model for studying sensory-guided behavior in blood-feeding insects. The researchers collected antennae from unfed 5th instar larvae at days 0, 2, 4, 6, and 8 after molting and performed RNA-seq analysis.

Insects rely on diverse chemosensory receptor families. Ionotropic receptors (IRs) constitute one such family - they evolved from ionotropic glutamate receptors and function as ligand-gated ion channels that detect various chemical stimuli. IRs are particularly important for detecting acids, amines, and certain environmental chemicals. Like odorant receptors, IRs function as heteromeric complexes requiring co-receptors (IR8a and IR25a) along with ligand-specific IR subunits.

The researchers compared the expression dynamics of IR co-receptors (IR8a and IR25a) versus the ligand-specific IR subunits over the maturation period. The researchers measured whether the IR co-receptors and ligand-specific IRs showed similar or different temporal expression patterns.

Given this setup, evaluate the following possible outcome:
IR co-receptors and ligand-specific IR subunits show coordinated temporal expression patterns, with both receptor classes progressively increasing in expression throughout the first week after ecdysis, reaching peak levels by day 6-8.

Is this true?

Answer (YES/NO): NO